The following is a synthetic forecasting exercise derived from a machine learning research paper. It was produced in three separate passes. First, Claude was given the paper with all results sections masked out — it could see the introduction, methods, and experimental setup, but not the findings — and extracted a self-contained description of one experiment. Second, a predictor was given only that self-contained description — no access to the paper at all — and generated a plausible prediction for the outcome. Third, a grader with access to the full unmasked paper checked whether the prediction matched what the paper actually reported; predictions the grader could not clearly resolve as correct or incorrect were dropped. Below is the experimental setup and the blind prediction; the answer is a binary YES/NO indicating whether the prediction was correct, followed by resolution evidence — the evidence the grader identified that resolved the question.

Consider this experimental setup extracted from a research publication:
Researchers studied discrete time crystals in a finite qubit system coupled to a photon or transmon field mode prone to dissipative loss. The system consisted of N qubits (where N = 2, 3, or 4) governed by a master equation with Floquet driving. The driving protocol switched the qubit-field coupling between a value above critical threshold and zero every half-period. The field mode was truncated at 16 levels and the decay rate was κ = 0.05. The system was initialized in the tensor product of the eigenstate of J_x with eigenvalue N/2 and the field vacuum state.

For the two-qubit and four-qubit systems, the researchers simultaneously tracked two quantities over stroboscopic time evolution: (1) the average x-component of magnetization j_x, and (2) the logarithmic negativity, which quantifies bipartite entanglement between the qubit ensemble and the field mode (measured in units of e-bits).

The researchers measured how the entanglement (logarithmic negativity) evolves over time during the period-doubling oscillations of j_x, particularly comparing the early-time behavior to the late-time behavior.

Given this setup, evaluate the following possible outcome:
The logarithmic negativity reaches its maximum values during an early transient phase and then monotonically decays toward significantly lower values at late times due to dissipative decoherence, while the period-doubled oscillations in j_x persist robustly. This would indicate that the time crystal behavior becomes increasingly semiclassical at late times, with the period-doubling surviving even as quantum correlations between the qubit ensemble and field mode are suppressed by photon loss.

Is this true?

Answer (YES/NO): NO